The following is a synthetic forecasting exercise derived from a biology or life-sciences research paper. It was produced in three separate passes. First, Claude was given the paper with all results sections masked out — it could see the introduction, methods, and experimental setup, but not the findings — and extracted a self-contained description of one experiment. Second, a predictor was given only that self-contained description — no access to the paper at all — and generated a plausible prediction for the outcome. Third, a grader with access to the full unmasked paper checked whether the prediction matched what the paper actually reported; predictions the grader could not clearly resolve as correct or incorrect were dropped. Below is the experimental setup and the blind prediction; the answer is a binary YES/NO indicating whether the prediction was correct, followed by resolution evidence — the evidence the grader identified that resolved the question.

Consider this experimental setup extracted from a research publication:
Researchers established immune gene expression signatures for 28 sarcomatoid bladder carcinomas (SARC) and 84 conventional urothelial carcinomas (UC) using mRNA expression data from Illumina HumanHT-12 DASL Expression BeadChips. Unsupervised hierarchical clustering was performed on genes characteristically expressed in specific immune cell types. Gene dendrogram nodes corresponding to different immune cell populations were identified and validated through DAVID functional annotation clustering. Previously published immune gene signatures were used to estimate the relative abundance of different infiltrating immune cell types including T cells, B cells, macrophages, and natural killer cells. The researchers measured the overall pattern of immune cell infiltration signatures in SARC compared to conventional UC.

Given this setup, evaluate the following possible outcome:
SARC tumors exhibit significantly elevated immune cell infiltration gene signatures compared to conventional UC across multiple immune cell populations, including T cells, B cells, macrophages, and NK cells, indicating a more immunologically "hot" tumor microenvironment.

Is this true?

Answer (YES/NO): NO